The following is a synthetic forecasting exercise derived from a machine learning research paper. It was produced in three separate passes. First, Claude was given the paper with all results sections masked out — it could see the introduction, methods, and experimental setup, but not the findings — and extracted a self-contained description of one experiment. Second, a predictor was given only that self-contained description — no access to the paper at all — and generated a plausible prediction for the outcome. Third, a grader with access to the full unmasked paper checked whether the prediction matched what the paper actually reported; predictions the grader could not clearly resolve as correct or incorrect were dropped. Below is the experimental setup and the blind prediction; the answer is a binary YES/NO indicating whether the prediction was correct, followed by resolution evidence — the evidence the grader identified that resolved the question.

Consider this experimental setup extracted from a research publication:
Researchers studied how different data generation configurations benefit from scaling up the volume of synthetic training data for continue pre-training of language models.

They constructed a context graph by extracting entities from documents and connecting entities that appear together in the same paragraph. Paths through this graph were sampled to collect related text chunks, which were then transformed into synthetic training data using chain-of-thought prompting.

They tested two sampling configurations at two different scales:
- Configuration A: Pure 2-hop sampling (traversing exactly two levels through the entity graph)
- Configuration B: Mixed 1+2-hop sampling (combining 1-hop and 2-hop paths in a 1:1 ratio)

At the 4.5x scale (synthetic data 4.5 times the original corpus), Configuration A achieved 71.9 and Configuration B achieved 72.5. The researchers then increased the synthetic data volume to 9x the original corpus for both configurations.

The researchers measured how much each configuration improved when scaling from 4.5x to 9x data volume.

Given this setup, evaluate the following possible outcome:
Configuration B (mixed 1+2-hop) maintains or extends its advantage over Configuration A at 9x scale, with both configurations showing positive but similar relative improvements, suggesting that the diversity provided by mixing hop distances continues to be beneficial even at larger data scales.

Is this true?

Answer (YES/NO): NO